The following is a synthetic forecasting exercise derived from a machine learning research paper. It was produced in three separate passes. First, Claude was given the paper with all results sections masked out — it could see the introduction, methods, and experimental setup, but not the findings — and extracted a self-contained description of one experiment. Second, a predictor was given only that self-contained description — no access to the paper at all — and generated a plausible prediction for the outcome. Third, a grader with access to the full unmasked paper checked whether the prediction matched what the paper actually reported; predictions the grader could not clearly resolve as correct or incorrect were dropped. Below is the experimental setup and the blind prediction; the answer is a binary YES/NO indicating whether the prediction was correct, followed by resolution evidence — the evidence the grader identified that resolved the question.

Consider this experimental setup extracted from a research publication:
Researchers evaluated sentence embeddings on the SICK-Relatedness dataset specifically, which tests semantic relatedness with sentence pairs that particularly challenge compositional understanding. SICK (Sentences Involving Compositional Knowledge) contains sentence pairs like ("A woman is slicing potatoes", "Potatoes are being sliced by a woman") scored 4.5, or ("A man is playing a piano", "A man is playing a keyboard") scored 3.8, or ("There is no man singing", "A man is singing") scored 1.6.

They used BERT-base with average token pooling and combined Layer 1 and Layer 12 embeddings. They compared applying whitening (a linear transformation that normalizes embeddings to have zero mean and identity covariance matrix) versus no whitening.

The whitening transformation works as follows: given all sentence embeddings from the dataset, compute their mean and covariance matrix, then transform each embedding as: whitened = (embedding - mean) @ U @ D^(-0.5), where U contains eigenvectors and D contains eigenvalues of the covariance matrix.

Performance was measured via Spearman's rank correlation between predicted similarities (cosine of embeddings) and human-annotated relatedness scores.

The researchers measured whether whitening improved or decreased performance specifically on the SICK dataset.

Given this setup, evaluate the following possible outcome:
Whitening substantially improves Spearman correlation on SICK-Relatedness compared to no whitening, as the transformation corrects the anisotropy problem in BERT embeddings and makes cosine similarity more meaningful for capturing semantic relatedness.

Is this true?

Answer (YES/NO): NO